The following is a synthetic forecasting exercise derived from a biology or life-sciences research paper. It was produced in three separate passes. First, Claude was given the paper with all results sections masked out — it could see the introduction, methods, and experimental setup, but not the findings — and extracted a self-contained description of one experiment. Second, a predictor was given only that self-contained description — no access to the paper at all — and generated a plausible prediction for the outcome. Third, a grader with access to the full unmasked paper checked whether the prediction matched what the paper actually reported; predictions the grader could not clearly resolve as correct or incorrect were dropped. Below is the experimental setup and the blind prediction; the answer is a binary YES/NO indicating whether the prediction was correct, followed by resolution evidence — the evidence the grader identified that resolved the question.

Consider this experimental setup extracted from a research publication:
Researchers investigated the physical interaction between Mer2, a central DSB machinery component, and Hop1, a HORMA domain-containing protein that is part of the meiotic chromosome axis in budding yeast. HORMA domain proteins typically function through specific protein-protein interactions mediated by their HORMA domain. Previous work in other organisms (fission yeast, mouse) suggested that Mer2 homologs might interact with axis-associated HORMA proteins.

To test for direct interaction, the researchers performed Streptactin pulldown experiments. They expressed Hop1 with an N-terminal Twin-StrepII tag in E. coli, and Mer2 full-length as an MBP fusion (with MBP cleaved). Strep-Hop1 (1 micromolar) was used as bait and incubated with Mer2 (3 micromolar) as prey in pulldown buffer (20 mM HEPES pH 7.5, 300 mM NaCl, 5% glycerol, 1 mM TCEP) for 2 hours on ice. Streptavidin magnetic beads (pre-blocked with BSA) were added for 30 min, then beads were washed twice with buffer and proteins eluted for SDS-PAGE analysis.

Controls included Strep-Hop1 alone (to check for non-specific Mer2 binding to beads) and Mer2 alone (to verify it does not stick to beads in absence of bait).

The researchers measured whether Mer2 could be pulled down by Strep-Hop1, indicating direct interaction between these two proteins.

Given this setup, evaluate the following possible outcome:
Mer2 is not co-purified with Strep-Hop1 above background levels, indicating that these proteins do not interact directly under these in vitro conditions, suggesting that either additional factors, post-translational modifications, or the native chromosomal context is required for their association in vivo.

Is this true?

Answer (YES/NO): NO